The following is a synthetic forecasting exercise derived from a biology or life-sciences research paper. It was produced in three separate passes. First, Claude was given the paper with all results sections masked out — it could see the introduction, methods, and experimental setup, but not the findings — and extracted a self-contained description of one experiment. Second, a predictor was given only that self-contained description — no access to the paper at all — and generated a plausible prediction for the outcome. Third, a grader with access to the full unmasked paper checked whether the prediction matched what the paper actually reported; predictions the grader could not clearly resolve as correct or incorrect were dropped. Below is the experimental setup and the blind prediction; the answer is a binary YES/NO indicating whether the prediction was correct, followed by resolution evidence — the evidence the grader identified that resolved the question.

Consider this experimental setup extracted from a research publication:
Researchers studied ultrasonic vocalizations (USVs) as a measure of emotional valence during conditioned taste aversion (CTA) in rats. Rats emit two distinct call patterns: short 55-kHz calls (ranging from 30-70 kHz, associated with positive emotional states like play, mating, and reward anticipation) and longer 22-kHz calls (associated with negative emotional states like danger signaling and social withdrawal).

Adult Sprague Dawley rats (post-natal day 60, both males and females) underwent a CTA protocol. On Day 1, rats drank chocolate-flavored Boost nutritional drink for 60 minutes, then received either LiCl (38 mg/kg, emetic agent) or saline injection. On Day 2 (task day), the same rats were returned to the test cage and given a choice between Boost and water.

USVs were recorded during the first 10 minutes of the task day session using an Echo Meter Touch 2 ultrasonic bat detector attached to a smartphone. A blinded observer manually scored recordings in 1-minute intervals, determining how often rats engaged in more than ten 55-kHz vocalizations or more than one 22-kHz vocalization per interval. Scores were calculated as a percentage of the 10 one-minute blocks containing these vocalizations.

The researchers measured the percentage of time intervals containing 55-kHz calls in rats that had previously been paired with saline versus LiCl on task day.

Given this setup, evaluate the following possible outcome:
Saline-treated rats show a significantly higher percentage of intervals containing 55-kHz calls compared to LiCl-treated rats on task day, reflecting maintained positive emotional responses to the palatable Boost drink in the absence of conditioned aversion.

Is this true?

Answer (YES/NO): YES